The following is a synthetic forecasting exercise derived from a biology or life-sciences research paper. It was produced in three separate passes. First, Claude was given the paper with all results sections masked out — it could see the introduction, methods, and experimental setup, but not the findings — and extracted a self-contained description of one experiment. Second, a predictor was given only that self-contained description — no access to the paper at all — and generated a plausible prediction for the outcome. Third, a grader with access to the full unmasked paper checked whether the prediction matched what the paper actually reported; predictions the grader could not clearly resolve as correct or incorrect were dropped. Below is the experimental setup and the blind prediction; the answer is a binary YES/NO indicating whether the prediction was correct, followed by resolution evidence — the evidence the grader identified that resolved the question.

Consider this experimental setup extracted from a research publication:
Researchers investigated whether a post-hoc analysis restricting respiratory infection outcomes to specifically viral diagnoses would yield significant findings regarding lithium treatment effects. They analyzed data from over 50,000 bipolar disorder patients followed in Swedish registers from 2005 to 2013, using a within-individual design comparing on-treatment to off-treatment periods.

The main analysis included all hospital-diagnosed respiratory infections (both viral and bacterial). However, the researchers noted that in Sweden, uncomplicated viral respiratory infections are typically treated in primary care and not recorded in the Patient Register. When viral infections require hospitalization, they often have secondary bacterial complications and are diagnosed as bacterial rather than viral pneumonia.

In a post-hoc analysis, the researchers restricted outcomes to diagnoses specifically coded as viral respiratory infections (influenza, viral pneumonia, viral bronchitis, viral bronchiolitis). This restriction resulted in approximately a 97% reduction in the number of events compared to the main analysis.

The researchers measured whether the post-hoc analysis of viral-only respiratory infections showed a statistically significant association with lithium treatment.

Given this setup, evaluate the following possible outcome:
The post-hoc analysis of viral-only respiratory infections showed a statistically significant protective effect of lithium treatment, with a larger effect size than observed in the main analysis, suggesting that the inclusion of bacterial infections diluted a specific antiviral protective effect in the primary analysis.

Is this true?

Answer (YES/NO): NO